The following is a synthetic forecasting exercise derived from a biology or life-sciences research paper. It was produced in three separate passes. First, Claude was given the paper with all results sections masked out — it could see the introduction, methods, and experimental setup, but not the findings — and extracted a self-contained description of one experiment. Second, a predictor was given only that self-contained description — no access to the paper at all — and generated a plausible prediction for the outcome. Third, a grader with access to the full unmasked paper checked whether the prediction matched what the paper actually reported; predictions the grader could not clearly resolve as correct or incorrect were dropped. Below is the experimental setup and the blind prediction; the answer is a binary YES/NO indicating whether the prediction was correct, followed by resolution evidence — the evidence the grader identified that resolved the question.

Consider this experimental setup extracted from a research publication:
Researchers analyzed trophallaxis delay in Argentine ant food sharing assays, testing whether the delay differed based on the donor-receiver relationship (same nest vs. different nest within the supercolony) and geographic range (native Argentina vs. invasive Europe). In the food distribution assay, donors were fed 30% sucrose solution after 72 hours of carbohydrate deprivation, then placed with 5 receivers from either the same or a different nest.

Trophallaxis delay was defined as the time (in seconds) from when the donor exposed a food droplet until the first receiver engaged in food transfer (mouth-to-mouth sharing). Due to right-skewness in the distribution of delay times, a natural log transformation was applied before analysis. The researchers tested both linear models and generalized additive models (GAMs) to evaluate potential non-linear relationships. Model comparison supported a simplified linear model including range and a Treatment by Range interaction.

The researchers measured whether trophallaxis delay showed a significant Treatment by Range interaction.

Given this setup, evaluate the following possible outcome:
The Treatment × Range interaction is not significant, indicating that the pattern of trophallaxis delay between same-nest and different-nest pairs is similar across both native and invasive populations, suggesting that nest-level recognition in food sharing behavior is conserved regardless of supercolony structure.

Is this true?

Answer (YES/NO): NO